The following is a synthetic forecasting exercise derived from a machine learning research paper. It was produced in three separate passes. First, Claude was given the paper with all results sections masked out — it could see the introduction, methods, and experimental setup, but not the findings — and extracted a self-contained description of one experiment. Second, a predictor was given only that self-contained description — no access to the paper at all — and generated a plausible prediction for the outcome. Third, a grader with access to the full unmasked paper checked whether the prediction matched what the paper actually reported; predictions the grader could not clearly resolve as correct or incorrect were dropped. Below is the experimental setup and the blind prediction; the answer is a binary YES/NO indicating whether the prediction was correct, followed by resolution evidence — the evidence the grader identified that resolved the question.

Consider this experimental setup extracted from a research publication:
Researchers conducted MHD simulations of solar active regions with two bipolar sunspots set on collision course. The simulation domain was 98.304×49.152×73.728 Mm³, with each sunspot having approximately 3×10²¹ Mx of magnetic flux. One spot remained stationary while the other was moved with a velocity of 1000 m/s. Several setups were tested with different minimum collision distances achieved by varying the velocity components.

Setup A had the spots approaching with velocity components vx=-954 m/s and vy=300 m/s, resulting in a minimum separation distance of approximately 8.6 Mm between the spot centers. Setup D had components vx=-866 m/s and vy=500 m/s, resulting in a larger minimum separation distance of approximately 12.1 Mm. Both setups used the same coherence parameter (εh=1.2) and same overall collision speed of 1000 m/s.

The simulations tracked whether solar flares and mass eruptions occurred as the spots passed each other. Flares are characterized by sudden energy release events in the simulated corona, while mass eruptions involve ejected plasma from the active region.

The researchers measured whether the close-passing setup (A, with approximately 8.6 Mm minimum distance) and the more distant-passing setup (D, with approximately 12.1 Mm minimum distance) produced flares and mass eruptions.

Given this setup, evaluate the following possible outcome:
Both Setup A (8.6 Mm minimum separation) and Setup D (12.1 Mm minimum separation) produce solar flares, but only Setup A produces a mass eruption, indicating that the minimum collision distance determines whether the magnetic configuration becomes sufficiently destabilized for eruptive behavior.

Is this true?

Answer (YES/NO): NO